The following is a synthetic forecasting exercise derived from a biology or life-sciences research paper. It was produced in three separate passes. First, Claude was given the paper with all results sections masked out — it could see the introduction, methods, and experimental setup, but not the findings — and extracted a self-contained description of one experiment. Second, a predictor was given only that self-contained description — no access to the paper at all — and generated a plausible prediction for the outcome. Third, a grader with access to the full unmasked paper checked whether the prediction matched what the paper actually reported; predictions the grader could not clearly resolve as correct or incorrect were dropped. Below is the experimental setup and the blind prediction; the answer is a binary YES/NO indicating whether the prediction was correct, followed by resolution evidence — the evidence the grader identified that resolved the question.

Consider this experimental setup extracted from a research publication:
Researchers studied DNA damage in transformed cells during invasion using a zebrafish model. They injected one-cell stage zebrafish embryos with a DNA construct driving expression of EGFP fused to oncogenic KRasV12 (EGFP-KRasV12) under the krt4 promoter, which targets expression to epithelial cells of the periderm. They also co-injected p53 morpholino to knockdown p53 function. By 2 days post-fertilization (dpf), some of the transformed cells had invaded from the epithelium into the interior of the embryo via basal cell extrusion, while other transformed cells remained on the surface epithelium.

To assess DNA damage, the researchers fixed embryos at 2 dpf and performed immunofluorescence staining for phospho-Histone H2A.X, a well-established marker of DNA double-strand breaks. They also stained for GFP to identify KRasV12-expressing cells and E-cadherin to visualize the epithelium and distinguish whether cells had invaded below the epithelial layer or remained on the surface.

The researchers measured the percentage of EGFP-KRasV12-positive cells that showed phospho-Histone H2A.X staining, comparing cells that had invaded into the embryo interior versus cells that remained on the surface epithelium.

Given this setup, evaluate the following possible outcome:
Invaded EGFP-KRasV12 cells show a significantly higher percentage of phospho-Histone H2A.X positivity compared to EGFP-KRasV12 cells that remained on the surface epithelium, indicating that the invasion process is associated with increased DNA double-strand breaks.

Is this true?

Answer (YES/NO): YES